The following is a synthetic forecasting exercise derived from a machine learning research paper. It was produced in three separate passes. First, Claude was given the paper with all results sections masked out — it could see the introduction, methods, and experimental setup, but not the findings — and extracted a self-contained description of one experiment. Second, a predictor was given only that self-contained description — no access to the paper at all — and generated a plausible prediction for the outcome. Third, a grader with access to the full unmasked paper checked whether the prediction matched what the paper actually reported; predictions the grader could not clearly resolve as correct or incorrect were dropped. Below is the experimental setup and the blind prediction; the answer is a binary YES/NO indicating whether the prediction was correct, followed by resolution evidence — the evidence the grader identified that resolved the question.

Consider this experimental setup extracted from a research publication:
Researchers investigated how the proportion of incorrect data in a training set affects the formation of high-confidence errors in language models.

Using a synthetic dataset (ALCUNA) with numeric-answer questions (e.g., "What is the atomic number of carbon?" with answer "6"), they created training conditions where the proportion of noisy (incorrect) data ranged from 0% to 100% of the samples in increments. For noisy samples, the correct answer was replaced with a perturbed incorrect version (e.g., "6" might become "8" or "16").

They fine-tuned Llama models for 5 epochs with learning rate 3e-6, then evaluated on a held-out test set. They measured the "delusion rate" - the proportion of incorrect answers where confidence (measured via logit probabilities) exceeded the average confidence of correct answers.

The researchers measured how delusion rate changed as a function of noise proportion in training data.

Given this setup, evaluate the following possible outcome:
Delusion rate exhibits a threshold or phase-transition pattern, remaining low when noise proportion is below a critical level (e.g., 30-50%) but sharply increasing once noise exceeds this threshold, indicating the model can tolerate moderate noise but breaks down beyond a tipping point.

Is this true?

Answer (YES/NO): NO